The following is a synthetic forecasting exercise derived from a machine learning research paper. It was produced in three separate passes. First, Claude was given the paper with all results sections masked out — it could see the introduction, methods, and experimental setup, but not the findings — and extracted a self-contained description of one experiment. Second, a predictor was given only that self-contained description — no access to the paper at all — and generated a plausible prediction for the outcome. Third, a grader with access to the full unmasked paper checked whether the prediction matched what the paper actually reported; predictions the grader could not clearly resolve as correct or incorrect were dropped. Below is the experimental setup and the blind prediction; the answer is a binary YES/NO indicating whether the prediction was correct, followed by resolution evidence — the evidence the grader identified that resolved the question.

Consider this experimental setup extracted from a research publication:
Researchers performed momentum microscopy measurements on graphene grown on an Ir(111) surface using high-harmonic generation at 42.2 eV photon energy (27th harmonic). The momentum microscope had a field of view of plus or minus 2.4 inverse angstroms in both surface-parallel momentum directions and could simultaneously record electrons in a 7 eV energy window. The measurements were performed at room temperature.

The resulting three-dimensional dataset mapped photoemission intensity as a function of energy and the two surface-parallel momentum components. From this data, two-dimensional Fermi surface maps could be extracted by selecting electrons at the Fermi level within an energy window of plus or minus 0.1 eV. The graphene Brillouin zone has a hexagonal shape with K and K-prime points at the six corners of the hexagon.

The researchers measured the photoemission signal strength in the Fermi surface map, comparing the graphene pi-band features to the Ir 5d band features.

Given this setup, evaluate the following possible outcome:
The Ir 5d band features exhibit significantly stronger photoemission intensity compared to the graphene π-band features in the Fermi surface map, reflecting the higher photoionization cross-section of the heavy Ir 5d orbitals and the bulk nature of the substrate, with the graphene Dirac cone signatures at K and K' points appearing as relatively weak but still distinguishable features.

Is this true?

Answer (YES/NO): NO